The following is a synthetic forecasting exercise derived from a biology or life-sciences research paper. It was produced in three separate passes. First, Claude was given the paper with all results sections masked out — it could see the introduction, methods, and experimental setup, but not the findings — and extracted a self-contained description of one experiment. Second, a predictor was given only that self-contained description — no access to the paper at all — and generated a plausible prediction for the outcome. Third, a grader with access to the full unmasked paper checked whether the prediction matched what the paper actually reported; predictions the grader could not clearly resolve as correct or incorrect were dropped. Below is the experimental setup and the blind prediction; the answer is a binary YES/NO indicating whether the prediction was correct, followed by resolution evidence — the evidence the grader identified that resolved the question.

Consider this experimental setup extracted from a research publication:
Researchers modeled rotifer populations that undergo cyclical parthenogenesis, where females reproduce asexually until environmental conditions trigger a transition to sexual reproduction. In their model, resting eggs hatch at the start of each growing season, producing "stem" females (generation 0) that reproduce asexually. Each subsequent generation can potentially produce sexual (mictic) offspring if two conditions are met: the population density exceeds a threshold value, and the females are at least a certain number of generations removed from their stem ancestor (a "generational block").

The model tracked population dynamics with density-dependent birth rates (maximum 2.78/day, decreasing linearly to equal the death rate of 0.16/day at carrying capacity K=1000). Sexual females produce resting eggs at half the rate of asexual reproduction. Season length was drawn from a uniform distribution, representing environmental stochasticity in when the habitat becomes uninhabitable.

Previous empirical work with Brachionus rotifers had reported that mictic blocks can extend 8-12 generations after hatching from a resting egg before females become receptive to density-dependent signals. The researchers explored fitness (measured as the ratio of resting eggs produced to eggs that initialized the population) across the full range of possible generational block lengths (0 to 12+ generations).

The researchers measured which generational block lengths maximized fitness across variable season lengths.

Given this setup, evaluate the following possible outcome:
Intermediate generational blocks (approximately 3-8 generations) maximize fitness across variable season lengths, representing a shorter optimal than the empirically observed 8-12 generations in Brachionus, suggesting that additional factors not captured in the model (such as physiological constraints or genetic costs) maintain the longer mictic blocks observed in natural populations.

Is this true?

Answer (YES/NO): NO